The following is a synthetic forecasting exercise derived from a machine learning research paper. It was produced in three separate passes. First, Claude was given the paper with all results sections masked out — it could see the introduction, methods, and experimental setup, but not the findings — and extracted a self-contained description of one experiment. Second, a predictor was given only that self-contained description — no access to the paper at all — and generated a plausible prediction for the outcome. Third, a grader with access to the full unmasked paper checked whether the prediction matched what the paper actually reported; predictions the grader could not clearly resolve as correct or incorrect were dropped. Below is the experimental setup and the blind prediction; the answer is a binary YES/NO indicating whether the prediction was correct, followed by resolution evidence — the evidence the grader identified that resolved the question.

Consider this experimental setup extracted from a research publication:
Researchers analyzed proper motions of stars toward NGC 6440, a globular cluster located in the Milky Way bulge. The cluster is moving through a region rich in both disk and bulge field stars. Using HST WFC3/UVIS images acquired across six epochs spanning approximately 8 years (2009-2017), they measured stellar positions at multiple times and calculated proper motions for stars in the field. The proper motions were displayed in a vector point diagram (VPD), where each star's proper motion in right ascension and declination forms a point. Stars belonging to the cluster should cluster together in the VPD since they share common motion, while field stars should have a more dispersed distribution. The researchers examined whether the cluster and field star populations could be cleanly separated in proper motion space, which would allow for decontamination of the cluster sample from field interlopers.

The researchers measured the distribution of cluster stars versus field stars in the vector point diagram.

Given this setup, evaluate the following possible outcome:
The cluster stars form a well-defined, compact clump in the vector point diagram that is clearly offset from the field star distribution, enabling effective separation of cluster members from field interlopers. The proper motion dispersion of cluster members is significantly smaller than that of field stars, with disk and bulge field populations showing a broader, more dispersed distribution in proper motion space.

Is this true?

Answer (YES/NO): NO